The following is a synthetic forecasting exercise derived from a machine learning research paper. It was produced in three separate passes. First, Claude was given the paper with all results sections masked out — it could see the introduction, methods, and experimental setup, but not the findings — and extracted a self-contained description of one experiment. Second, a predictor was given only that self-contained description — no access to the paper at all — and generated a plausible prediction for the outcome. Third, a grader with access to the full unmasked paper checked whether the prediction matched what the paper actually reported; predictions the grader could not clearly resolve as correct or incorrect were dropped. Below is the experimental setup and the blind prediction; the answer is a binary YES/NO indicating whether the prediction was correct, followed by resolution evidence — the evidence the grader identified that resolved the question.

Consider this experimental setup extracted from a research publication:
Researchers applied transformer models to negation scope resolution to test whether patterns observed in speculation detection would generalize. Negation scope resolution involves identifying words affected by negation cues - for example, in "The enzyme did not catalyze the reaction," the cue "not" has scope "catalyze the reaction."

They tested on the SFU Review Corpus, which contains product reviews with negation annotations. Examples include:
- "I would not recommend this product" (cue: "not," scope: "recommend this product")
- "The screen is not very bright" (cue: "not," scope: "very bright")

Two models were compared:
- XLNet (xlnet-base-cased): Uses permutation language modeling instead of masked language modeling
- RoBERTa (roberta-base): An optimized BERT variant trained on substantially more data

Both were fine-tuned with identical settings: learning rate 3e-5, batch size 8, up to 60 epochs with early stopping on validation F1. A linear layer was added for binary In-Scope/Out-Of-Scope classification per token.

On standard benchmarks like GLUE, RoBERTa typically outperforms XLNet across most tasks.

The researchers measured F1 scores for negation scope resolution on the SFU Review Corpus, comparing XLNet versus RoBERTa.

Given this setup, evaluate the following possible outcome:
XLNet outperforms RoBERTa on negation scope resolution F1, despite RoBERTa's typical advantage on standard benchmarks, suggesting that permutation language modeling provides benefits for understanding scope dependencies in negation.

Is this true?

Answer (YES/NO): YES